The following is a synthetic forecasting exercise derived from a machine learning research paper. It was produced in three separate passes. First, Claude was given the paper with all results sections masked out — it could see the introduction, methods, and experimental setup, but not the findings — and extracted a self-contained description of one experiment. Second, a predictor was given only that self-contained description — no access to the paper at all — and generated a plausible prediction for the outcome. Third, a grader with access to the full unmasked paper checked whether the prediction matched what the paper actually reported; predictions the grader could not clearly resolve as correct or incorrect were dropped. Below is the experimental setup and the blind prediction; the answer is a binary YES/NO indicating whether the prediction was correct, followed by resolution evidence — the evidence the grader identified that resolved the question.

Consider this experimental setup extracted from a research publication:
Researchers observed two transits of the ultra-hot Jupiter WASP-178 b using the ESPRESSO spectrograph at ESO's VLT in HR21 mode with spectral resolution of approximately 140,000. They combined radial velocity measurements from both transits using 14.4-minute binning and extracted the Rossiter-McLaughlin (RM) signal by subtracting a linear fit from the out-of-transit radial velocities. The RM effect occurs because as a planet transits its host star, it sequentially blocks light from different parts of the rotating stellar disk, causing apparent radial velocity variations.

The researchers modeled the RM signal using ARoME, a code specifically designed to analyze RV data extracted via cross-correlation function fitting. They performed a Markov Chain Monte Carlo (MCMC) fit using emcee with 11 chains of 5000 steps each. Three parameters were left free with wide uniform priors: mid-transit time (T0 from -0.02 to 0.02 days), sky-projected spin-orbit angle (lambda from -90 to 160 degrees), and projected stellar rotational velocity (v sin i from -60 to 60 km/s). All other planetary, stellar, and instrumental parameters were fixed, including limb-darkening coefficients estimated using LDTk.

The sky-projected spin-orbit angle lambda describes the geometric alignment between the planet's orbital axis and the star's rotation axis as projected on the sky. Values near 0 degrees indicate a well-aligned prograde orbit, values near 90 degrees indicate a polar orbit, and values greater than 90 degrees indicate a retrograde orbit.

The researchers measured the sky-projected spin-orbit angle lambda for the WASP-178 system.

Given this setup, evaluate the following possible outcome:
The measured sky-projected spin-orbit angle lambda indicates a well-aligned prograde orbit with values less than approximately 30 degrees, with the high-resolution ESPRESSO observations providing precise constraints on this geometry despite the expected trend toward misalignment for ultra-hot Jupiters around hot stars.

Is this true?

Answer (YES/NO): NO